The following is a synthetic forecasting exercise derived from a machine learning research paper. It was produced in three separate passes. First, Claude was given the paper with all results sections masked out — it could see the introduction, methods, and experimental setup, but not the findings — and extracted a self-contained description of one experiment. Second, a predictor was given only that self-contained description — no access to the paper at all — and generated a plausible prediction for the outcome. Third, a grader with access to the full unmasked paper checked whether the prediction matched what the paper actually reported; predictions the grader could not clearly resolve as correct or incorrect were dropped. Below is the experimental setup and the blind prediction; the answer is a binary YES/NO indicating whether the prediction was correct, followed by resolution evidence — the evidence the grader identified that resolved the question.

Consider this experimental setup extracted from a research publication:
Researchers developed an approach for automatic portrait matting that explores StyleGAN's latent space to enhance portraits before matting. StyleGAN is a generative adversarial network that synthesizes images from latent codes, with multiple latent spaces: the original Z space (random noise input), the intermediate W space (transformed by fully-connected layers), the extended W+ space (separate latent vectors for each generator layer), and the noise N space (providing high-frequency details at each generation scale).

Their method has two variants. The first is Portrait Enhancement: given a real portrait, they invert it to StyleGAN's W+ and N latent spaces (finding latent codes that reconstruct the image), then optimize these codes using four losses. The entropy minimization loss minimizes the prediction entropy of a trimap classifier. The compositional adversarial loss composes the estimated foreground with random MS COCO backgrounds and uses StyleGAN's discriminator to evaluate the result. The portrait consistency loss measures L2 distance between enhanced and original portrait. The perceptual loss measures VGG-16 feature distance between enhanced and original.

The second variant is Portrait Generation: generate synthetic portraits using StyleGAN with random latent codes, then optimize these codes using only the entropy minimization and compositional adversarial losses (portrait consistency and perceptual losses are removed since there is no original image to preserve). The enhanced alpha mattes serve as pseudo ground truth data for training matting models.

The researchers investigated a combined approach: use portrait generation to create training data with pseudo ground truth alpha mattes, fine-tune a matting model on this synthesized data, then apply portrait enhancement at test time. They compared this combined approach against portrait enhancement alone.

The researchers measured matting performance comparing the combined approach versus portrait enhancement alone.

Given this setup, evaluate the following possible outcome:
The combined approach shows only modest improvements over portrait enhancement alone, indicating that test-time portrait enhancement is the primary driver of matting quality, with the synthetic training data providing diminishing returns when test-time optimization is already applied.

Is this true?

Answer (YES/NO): NO